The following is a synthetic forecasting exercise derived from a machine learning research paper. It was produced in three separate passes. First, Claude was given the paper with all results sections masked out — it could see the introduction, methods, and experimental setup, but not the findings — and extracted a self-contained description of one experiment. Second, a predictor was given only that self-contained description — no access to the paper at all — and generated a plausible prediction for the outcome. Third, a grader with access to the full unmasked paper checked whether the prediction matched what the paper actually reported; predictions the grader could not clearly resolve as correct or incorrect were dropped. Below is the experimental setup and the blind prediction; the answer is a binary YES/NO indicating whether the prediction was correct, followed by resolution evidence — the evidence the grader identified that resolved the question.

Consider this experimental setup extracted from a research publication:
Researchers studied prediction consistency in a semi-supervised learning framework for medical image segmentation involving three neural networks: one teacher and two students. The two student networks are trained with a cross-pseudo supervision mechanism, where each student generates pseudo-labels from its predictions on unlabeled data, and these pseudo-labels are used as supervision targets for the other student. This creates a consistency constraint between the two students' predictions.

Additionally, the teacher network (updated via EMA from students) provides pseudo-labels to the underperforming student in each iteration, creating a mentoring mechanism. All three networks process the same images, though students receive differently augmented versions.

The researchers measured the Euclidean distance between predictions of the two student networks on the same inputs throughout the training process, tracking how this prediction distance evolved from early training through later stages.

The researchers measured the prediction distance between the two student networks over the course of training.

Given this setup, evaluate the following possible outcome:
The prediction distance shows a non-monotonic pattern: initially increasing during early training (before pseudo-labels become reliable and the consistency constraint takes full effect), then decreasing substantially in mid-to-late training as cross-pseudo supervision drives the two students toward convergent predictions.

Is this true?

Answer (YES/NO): NO